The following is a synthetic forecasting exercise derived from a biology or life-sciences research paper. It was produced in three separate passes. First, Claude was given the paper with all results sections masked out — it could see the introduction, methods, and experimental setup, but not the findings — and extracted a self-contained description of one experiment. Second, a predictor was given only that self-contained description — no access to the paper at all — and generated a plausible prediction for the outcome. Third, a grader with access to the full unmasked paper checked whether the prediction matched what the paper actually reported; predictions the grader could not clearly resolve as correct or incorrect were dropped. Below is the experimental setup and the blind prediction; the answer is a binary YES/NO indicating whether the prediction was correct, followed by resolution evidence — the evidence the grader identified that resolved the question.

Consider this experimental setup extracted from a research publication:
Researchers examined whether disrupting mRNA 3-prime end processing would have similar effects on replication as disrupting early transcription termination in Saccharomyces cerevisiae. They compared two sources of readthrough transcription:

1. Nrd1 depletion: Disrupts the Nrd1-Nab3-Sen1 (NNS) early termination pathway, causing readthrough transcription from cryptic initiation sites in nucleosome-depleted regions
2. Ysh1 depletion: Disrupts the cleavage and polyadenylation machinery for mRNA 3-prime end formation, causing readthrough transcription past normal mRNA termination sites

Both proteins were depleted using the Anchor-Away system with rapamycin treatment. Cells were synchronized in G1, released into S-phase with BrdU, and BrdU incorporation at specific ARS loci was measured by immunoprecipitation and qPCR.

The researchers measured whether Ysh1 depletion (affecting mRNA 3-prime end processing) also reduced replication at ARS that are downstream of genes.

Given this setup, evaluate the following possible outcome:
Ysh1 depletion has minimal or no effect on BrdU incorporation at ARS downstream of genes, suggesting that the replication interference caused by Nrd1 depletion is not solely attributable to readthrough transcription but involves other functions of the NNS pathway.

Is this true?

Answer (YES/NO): NO